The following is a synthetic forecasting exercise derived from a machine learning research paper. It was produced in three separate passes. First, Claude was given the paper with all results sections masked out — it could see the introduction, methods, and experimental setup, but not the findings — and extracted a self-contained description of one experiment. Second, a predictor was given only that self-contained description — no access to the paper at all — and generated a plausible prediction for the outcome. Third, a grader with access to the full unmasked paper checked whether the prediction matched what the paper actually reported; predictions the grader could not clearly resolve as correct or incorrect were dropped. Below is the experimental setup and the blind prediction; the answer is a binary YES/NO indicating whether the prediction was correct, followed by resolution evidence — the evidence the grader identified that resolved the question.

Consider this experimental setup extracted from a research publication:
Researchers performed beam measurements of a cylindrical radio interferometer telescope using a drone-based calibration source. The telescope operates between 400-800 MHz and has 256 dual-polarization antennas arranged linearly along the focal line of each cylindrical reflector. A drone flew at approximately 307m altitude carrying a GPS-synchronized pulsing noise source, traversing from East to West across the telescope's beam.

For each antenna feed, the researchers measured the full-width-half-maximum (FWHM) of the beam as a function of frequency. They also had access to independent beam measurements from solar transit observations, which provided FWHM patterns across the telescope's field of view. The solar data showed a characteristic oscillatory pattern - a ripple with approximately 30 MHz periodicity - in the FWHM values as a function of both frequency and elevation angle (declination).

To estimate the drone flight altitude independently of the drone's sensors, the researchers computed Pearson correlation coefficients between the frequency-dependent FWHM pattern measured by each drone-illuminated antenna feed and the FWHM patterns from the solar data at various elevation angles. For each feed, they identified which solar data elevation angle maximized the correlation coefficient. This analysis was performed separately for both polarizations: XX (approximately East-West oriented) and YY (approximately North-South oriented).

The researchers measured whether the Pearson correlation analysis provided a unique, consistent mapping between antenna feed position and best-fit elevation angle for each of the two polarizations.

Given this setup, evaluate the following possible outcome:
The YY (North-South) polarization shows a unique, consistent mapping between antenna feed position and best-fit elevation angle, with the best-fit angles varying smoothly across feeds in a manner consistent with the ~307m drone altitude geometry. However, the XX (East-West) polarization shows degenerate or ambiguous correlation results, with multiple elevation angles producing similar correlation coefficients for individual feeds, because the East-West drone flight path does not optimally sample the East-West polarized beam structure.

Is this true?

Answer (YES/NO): NO